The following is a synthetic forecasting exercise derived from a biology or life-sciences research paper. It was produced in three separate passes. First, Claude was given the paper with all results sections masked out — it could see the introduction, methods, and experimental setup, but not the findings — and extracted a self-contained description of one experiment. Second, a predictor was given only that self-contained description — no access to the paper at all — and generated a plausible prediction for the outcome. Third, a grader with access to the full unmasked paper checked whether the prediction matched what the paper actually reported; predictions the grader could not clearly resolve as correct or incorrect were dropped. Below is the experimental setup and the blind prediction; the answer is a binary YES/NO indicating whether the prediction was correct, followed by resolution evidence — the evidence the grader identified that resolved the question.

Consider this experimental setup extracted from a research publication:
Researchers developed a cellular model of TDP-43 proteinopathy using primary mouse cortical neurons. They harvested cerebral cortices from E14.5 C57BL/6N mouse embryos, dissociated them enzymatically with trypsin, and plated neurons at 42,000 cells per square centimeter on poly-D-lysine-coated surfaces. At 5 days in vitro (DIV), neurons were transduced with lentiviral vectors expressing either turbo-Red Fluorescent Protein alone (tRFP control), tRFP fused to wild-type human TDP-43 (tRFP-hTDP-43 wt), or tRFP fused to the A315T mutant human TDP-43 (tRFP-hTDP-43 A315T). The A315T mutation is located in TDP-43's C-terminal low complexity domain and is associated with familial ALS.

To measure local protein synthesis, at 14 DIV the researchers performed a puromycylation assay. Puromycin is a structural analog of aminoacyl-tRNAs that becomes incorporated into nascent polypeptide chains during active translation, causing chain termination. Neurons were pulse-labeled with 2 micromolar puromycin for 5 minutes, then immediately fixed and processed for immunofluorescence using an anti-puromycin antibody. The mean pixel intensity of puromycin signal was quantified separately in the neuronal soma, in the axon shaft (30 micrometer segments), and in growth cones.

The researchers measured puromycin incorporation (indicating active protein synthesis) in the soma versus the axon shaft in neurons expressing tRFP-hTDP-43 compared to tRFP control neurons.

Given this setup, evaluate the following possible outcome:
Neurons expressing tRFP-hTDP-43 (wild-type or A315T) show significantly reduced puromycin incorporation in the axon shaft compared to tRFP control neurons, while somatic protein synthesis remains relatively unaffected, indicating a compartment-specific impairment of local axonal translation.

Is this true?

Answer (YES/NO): NO